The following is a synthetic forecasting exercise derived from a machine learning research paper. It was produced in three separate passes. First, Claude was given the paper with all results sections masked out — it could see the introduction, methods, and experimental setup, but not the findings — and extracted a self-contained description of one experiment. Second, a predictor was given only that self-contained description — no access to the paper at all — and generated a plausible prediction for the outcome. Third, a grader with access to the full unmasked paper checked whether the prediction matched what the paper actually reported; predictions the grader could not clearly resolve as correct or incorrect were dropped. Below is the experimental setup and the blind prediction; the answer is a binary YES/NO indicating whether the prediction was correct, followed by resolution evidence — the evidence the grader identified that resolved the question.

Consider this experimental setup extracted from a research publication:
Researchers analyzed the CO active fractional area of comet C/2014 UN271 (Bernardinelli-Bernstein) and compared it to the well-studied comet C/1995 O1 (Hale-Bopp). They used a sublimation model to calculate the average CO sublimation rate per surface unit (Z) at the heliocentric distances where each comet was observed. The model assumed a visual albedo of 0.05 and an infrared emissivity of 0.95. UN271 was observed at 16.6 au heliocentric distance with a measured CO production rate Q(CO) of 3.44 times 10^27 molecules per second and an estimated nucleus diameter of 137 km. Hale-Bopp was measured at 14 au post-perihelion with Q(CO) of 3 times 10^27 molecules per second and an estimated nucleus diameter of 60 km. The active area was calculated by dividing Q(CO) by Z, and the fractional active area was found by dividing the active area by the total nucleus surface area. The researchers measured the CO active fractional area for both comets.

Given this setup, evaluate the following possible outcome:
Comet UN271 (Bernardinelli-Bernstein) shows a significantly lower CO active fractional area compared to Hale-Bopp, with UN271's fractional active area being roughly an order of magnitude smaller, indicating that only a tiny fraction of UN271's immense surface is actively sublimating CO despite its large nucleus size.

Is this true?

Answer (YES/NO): NO